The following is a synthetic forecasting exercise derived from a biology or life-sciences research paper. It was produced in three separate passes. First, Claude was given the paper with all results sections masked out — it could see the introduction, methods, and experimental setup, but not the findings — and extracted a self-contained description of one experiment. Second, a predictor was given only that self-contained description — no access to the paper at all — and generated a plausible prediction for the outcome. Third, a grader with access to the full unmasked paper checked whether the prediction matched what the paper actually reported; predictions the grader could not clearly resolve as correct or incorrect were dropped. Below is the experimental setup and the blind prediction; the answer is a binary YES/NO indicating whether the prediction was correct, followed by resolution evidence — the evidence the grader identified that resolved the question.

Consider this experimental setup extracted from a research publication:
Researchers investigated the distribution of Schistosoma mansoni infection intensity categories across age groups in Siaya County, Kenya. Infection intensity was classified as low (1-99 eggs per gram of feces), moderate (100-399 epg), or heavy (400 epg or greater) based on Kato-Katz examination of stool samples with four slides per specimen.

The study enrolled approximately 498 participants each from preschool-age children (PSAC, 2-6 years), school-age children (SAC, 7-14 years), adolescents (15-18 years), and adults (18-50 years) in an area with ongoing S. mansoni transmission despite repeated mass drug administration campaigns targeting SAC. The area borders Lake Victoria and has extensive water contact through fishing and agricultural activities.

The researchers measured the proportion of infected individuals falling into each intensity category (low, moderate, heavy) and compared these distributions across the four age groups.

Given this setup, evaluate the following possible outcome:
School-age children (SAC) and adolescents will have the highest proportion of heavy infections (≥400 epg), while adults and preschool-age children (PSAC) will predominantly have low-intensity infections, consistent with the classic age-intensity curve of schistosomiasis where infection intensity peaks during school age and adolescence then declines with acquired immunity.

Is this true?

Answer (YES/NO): NO